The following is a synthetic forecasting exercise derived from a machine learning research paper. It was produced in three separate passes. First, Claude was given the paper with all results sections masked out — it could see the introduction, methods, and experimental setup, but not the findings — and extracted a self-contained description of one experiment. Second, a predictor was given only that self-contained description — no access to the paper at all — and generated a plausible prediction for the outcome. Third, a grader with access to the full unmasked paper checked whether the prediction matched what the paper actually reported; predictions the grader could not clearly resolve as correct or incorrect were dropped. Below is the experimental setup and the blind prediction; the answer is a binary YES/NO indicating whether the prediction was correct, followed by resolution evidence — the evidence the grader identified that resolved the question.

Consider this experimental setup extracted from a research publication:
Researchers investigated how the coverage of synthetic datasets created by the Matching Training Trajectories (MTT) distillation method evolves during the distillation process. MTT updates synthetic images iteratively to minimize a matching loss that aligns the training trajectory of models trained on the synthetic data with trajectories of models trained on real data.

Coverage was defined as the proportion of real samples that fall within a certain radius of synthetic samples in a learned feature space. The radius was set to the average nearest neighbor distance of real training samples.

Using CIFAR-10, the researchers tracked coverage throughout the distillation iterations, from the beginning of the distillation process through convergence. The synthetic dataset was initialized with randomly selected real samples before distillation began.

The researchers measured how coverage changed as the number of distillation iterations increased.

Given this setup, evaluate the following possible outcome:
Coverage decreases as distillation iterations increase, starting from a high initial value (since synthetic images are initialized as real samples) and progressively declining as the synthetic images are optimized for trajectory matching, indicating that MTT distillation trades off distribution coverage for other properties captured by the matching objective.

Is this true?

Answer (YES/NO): YES